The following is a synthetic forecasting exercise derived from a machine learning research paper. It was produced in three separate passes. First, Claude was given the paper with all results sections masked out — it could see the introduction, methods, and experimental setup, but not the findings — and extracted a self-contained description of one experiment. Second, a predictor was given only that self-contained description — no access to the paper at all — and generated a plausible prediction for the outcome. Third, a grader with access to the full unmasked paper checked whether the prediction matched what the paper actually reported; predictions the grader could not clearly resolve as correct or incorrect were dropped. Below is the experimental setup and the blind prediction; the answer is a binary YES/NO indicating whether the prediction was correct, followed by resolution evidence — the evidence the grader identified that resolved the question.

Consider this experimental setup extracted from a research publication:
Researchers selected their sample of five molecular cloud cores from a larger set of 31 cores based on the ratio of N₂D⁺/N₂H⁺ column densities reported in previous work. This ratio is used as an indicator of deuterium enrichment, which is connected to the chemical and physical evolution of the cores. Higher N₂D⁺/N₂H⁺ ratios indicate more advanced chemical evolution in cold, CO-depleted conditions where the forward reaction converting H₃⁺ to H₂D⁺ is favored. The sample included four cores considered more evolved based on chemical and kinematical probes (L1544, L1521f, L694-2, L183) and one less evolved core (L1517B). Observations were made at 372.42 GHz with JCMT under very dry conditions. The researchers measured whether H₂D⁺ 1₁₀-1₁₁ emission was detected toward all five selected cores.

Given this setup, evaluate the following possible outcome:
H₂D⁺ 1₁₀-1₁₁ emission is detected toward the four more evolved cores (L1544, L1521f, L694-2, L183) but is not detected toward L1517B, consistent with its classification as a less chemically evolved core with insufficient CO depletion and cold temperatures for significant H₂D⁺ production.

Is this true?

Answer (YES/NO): NO